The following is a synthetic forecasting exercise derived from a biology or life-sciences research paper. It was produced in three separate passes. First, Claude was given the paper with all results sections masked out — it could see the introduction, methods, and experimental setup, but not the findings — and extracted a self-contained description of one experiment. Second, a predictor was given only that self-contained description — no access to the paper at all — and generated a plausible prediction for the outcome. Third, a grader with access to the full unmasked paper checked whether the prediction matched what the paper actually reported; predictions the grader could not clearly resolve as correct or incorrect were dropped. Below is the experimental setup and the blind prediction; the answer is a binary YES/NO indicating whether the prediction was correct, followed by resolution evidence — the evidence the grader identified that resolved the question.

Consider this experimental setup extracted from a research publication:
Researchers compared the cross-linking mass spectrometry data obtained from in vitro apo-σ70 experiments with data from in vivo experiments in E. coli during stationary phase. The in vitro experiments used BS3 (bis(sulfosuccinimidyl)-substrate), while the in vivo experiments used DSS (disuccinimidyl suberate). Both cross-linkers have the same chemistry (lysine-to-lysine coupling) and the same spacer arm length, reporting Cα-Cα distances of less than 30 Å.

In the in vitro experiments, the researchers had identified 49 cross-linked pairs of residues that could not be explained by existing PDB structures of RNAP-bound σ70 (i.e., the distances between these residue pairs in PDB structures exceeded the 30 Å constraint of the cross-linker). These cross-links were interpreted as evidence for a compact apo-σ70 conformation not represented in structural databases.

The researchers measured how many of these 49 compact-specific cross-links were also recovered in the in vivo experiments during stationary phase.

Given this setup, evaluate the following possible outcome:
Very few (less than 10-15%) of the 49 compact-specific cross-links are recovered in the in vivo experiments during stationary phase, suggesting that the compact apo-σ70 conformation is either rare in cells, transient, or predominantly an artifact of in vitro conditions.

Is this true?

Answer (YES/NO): NO